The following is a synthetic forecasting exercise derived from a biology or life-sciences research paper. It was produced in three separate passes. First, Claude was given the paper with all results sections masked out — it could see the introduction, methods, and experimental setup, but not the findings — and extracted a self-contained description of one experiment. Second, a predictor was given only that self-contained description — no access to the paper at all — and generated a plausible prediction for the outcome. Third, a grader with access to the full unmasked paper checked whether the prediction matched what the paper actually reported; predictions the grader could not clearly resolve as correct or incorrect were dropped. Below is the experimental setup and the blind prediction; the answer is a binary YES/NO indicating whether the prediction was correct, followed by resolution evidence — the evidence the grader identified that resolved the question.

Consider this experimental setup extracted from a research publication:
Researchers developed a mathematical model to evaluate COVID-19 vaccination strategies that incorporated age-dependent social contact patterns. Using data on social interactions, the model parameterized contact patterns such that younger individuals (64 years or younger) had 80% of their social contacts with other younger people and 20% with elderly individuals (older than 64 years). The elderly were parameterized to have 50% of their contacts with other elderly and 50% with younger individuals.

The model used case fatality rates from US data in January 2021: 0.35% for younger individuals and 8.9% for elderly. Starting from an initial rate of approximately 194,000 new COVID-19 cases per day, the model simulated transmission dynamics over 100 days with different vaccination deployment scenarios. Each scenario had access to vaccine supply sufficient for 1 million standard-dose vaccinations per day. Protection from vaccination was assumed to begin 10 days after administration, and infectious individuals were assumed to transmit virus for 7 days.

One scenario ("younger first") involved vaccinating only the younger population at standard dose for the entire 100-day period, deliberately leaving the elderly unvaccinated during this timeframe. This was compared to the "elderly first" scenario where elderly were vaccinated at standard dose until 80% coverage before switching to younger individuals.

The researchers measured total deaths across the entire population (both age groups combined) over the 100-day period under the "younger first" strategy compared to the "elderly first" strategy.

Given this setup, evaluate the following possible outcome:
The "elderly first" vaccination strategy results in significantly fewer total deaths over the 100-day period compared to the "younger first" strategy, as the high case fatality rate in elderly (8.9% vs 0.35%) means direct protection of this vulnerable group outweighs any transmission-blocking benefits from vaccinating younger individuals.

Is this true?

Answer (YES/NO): YES